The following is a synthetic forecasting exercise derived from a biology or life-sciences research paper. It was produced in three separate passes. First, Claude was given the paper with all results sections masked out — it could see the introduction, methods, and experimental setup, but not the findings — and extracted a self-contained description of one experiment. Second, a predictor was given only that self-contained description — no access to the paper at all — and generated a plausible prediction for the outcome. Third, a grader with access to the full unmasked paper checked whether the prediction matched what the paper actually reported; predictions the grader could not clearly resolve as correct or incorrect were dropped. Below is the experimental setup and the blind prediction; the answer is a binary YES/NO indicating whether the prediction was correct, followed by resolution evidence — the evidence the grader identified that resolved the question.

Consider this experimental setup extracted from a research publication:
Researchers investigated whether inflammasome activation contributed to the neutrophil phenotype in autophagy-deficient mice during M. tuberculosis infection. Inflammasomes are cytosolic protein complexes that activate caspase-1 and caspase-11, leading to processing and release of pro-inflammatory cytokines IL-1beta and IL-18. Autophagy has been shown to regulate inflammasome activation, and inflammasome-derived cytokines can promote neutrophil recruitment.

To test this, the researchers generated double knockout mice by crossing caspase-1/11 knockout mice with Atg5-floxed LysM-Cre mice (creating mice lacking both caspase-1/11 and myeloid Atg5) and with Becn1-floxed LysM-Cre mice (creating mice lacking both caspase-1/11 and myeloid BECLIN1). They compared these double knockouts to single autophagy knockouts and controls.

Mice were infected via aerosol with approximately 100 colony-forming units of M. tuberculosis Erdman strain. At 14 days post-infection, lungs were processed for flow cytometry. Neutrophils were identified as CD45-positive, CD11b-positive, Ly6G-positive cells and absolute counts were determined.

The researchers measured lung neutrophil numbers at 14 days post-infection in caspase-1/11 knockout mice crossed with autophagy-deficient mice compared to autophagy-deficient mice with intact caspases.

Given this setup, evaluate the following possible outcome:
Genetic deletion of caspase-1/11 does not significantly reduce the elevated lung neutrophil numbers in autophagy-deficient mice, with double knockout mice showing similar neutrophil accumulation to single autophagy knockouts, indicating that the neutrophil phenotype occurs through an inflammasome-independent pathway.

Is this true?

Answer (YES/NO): YES